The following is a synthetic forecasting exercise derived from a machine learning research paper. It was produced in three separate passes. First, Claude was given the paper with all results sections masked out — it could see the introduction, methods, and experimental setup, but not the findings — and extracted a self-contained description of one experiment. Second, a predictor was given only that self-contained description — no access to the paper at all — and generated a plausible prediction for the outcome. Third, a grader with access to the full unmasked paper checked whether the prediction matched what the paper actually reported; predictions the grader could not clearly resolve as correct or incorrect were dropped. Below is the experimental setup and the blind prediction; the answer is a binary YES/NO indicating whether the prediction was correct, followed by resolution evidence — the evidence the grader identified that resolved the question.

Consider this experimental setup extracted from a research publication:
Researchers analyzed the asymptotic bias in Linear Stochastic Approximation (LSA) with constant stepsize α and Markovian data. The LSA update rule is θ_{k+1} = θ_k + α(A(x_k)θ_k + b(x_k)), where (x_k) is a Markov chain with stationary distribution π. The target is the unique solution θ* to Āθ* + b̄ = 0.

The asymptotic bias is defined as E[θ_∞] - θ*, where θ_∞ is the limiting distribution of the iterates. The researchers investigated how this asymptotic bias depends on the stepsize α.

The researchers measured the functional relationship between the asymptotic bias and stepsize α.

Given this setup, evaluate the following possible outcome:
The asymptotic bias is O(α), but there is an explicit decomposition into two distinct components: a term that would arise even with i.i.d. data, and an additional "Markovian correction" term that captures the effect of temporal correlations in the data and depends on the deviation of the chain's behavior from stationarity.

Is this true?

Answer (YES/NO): NO